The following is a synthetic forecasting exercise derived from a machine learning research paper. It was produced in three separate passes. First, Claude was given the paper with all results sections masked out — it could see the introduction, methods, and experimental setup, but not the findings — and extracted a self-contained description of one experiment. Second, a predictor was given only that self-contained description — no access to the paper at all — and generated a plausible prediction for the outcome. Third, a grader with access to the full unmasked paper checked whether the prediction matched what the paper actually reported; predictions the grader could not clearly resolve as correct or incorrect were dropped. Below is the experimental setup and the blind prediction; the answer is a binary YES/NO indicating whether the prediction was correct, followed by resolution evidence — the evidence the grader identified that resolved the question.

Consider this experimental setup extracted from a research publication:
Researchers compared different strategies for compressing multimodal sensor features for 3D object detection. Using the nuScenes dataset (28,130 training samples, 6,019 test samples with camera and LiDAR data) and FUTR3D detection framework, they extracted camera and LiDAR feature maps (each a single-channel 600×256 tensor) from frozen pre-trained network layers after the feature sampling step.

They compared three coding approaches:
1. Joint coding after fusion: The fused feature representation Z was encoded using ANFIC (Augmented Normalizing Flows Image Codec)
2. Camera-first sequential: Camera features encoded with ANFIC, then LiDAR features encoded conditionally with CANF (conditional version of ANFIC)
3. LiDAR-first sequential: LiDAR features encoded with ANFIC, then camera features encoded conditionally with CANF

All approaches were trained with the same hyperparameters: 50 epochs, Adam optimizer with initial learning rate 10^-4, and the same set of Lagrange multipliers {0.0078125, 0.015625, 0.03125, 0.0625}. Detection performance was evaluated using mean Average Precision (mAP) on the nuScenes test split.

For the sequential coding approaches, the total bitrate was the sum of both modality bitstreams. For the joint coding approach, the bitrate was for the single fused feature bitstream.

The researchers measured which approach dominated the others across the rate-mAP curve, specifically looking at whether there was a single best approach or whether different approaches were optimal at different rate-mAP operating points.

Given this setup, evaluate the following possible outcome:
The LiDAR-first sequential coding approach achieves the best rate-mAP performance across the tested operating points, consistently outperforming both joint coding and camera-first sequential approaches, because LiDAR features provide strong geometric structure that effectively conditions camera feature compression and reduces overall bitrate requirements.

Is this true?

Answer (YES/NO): NO